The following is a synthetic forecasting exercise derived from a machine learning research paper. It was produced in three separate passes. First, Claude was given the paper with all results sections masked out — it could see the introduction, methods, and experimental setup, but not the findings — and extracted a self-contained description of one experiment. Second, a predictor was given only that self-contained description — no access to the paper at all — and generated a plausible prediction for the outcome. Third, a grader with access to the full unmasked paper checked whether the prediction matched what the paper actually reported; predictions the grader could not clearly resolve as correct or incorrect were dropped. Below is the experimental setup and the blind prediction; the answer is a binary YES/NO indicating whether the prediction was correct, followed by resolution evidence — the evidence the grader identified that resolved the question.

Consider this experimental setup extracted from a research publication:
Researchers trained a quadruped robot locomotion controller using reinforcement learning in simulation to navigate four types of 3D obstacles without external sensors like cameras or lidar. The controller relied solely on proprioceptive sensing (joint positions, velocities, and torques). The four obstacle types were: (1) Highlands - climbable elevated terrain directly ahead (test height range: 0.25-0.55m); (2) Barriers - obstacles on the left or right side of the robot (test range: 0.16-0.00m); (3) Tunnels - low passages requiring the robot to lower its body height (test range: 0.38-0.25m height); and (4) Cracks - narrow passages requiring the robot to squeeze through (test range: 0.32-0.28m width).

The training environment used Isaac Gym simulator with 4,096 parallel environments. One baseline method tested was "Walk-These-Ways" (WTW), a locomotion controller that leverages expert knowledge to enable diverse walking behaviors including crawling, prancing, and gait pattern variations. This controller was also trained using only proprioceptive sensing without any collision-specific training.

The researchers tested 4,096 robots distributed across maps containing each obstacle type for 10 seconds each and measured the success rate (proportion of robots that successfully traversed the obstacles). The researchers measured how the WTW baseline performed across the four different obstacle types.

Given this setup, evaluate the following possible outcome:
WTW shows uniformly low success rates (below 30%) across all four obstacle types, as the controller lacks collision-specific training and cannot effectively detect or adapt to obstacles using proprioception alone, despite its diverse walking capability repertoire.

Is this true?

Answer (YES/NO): NO